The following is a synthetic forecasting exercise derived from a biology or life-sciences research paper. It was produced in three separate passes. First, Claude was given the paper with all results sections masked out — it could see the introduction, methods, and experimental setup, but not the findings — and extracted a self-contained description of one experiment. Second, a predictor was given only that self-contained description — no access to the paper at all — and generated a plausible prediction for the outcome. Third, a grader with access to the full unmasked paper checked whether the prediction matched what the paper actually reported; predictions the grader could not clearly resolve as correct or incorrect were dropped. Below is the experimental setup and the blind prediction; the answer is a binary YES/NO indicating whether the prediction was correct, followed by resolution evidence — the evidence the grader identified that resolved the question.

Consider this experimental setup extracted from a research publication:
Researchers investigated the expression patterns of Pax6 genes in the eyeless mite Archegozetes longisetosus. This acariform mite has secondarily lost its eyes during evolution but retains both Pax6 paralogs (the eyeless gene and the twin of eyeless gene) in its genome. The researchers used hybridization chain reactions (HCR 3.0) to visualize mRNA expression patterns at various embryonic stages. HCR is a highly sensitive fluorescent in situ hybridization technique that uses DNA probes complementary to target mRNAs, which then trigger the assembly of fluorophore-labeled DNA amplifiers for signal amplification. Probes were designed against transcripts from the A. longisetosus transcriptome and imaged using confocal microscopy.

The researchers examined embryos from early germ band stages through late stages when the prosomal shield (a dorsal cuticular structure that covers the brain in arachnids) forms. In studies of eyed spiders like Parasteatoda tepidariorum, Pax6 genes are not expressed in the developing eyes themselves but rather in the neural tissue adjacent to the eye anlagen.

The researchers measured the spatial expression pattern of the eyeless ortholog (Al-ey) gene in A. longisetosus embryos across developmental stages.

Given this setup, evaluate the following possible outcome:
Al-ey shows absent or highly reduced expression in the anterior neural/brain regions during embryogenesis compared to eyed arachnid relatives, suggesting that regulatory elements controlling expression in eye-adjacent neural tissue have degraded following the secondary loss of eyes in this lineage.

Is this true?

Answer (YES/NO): NO